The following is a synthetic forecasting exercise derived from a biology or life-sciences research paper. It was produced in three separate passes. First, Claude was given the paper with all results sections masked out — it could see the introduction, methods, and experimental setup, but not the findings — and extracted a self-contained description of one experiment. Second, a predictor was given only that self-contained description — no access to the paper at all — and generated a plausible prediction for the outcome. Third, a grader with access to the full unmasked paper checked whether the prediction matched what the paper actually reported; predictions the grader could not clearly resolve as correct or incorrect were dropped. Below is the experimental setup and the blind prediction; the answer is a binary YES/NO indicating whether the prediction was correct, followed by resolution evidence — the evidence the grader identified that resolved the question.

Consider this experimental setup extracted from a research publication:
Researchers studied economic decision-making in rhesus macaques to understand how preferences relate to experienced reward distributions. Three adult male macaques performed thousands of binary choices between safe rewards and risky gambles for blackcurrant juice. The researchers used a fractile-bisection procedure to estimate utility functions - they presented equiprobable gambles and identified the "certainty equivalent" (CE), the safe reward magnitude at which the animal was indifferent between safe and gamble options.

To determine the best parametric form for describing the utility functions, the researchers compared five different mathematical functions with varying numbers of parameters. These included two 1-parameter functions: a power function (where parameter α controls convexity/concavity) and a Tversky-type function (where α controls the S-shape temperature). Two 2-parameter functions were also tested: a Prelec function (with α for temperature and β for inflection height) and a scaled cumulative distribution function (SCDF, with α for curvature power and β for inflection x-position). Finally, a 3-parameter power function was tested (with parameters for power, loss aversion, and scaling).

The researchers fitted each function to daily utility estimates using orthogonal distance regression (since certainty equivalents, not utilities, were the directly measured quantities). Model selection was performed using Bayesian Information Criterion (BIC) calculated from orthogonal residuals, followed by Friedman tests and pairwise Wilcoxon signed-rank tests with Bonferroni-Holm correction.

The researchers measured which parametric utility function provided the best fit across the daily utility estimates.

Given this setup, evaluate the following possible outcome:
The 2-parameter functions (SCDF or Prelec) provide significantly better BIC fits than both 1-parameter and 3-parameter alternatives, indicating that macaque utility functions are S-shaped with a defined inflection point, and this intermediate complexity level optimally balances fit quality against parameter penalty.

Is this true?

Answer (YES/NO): YES